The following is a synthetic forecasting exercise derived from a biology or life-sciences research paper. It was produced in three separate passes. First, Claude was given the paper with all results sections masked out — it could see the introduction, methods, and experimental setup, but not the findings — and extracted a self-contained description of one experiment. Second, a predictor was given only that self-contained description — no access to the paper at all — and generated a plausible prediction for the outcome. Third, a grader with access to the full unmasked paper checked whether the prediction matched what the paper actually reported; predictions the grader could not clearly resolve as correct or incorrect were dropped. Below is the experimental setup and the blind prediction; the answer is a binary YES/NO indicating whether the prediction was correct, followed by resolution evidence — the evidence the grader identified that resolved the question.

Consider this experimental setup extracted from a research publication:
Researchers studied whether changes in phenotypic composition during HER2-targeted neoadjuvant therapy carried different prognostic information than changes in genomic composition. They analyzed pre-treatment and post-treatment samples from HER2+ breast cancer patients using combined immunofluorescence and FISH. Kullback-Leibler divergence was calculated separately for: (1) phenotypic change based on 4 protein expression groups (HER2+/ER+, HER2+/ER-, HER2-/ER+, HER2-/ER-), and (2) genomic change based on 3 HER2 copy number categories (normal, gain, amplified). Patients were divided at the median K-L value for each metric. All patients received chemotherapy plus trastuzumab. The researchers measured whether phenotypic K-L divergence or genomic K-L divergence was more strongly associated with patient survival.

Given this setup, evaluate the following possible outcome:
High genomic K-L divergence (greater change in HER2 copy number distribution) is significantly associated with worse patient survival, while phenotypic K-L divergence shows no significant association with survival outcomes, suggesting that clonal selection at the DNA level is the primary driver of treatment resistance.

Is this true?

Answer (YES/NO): NO